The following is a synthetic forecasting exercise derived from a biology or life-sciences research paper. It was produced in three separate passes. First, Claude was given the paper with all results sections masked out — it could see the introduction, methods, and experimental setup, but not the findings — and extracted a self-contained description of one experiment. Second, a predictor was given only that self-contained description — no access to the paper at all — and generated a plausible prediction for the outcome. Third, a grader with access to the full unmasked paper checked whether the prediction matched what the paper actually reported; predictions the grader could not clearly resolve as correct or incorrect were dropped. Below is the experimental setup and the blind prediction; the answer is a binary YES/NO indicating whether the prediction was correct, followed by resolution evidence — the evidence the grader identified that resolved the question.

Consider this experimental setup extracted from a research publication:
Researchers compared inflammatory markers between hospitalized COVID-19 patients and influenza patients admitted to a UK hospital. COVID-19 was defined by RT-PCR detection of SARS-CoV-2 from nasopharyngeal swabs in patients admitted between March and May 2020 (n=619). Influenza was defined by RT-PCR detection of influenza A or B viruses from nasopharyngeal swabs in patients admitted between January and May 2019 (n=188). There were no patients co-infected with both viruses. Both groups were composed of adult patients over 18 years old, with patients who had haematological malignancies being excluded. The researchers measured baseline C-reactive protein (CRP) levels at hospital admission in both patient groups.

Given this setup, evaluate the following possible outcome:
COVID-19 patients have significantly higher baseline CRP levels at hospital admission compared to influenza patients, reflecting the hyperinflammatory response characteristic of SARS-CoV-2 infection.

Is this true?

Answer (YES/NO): YES